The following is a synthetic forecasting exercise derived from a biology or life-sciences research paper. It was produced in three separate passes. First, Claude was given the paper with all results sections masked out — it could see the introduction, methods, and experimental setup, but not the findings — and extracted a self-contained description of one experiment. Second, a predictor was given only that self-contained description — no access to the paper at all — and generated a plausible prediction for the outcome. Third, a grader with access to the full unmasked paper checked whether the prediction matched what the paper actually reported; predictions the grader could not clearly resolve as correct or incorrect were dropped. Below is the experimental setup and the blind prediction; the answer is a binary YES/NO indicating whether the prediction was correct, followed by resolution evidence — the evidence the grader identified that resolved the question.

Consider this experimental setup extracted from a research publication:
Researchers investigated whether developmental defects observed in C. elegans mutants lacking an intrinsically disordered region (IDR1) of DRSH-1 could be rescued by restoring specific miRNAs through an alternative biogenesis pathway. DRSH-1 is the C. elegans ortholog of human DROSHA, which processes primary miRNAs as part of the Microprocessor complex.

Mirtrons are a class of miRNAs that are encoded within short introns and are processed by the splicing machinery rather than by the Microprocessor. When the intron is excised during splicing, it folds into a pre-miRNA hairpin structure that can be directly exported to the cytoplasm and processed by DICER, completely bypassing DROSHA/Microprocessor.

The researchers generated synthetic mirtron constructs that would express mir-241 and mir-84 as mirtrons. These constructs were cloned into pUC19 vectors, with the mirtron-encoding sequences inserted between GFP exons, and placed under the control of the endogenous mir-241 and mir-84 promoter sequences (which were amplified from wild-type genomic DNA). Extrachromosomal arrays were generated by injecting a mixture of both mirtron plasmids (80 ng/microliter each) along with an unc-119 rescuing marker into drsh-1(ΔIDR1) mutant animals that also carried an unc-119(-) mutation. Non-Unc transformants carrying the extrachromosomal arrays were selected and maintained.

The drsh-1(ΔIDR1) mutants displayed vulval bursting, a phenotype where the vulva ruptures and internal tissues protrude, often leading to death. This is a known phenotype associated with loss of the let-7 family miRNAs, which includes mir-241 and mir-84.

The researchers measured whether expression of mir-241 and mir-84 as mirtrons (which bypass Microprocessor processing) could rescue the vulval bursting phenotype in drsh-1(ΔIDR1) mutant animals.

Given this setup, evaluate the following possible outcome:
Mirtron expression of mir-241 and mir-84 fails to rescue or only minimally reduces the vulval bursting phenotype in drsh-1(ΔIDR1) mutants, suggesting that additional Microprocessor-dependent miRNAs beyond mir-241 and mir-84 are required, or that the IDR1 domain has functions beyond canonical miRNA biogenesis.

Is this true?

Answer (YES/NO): NO